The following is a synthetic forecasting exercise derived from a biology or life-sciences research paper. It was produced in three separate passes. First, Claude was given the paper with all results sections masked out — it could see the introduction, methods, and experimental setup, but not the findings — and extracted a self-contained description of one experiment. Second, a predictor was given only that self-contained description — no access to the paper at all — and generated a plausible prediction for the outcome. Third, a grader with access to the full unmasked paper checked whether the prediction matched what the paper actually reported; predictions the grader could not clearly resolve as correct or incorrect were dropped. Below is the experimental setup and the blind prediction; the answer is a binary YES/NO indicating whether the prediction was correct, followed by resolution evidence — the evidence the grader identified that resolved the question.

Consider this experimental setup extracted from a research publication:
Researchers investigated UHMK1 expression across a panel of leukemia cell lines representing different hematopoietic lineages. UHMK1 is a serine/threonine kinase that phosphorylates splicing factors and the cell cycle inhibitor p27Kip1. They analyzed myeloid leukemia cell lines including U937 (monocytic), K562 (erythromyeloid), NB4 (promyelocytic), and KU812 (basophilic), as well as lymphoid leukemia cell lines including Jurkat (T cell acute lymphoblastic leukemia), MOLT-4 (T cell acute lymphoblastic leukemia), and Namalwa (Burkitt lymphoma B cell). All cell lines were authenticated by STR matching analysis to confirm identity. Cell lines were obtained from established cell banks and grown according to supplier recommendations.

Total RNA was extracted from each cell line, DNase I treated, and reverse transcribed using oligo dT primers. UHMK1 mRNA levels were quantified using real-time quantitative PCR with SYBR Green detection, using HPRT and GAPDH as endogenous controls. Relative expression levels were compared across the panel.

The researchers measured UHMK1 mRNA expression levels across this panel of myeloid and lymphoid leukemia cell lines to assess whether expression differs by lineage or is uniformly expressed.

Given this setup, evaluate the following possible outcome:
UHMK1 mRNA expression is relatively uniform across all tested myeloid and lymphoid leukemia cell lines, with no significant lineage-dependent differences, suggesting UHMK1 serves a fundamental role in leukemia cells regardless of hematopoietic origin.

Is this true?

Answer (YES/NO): NO